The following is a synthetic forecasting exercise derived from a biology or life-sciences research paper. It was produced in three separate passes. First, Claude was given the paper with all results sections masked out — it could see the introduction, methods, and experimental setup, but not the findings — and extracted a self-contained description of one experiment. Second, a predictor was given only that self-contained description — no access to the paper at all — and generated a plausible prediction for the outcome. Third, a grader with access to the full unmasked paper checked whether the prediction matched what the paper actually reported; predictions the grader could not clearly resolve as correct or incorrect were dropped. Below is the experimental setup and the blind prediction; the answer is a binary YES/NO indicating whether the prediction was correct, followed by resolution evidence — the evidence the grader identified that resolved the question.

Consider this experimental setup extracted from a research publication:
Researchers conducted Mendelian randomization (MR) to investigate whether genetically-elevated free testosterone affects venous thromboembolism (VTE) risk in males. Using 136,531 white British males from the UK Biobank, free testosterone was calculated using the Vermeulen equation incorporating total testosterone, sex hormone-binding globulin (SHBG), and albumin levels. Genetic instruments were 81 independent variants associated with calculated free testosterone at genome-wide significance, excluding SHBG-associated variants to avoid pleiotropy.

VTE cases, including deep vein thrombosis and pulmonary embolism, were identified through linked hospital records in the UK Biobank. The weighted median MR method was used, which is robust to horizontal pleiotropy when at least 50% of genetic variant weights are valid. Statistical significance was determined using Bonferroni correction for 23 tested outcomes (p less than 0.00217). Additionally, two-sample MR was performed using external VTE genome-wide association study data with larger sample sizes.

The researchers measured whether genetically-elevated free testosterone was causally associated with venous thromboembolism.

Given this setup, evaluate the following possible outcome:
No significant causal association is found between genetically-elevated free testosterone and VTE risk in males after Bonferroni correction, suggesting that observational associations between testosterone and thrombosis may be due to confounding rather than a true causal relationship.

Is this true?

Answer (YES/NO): YES